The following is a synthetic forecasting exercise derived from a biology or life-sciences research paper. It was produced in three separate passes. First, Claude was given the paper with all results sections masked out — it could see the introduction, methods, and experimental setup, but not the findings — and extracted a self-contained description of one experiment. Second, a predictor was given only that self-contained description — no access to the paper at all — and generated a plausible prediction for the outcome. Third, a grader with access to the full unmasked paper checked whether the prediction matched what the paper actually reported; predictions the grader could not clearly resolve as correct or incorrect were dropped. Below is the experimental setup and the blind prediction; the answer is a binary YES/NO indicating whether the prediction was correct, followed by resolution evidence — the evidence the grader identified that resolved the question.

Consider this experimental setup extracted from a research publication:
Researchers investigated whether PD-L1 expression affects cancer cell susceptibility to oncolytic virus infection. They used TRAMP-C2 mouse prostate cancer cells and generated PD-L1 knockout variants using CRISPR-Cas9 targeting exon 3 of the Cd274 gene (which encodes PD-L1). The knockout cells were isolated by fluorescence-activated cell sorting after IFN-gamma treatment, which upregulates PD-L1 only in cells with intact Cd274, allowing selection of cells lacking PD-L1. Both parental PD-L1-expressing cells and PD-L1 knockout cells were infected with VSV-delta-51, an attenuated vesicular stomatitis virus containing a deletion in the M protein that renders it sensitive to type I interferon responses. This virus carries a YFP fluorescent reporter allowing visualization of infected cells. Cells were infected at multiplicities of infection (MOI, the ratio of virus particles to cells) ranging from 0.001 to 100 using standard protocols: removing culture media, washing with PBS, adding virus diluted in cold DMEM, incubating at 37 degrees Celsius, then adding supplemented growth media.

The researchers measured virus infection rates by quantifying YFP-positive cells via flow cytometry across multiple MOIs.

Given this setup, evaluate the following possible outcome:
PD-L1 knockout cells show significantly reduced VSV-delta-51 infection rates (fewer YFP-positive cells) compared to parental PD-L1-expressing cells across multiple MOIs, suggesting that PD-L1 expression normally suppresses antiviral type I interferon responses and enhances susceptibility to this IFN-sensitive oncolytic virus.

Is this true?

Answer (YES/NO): YES